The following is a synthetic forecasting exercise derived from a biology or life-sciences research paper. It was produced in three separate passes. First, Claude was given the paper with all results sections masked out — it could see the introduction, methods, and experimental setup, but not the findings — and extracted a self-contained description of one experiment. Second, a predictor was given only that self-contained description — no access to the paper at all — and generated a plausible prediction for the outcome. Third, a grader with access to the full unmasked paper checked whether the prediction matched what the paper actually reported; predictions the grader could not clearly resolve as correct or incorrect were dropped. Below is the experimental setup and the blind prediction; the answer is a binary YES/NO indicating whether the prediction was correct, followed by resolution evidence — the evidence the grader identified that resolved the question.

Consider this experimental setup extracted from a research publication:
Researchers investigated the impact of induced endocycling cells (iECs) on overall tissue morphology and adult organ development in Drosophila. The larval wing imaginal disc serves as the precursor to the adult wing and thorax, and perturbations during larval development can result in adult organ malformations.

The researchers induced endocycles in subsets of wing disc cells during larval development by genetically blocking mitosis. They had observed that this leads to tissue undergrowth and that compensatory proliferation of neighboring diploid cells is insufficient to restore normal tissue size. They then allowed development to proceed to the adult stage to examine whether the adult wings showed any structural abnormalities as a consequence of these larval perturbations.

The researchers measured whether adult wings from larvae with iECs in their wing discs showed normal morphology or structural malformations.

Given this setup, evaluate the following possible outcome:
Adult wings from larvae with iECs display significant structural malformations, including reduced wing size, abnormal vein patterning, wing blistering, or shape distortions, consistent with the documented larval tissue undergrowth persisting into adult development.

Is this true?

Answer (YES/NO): YES